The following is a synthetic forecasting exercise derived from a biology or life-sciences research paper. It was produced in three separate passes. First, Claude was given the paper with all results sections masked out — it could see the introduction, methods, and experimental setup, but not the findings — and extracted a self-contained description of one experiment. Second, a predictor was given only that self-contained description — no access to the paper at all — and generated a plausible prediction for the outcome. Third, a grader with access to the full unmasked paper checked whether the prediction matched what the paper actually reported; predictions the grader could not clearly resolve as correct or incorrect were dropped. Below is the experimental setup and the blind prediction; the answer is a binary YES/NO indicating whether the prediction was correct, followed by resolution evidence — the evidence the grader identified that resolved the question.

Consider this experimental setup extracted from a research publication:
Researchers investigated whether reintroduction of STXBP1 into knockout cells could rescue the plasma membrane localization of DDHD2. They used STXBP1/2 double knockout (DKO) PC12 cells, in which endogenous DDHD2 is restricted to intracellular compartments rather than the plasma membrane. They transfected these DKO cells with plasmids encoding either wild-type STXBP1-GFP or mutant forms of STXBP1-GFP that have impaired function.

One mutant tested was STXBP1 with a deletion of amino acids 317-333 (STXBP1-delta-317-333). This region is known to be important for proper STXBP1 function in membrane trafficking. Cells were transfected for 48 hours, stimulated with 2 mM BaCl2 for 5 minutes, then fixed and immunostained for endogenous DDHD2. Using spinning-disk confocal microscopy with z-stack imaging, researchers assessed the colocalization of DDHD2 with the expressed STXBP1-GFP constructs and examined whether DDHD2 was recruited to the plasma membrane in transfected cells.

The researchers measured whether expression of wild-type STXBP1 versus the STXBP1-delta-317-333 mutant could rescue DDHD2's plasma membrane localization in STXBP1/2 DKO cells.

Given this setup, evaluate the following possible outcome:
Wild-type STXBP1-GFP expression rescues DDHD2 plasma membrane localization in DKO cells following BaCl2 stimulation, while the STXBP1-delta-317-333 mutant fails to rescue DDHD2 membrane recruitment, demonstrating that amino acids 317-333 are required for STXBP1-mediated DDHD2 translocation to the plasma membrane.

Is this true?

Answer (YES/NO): NO